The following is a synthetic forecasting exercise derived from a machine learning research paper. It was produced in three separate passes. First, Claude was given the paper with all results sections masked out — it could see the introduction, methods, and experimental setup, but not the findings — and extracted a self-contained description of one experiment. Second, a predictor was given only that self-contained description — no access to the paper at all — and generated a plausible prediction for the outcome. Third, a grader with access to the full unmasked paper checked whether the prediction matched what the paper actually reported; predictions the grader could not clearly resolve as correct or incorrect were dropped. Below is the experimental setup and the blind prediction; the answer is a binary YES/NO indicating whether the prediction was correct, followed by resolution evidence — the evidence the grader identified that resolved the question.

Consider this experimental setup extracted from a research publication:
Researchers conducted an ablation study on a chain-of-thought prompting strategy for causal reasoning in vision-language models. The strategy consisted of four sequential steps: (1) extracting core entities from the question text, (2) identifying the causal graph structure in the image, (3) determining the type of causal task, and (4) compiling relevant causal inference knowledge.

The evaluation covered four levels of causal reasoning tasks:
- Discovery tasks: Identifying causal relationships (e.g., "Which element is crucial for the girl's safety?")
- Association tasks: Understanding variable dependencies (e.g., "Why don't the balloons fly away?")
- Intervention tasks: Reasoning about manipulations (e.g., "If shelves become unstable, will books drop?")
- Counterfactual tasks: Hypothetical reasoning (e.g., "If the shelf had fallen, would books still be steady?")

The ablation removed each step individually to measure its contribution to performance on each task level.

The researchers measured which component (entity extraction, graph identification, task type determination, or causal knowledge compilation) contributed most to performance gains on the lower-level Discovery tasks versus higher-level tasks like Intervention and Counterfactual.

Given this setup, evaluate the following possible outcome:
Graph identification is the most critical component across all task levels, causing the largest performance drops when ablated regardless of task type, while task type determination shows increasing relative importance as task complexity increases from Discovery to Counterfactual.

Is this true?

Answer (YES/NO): NO